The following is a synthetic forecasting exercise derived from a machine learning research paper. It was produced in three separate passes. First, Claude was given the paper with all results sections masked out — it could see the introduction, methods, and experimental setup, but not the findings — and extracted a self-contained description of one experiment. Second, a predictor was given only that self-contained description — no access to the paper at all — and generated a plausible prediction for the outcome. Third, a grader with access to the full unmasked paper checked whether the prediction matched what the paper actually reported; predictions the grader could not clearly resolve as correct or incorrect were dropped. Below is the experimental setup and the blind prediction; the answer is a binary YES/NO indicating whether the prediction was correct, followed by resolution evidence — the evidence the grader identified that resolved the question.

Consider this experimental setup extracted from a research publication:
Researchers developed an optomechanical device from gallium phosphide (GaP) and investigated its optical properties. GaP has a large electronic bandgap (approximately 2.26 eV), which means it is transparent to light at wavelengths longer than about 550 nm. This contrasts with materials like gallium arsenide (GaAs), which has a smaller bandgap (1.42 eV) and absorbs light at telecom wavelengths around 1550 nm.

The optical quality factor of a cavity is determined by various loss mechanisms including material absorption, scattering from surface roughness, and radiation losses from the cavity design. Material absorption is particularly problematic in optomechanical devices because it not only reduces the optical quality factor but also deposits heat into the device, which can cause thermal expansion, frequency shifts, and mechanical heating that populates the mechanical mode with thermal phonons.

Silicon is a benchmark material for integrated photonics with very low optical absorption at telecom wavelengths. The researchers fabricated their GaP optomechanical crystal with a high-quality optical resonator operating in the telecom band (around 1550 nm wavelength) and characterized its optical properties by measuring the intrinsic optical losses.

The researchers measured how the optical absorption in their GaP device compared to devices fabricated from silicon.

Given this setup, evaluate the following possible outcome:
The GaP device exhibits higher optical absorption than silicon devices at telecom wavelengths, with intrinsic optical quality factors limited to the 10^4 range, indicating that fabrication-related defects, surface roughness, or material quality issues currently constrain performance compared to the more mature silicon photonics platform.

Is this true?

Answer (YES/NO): NO